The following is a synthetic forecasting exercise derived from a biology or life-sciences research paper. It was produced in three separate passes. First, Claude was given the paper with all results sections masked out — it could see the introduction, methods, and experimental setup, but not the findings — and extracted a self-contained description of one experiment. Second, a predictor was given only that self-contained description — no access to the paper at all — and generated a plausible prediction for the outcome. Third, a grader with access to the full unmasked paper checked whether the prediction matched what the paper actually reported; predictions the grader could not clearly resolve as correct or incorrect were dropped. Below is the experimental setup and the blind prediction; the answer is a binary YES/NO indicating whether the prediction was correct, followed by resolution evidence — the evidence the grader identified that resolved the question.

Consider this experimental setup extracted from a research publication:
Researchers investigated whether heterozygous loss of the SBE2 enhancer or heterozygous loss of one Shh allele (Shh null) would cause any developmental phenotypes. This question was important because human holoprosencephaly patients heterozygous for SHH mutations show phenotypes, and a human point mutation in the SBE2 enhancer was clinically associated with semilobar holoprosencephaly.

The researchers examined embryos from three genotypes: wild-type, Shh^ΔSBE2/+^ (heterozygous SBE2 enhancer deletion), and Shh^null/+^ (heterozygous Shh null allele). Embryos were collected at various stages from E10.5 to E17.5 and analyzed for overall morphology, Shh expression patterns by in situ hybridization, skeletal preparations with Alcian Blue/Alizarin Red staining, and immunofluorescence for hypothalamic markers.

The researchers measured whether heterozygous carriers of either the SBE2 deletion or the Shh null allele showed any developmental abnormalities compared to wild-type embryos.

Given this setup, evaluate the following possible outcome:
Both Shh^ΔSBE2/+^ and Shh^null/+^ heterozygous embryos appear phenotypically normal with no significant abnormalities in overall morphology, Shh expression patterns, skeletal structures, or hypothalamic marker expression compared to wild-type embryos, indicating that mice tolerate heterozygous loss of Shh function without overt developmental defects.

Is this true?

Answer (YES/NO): YES